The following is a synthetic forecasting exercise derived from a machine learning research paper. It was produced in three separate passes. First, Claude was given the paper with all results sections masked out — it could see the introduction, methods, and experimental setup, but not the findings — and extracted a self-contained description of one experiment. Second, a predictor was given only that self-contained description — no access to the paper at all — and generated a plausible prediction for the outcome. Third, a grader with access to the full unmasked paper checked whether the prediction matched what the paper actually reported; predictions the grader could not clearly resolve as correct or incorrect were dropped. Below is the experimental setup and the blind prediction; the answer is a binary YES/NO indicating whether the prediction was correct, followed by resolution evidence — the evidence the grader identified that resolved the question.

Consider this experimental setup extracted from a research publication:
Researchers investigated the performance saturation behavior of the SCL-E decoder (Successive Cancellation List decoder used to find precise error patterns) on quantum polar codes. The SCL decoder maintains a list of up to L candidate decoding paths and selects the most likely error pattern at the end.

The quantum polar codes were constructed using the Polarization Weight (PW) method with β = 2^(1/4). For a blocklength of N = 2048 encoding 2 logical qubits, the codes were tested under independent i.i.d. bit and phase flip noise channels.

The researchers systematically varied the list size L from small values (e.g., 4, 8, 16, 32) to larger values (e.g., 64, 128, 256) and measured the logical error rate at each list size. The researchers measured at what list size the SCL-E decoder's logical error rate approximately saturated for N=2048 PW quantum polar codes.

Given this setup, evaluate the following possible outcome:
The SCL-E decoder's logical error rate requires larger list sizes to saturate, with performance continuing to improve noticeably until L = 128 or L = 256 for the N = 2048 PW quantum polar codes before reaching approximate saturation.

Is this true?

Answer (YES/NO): NO